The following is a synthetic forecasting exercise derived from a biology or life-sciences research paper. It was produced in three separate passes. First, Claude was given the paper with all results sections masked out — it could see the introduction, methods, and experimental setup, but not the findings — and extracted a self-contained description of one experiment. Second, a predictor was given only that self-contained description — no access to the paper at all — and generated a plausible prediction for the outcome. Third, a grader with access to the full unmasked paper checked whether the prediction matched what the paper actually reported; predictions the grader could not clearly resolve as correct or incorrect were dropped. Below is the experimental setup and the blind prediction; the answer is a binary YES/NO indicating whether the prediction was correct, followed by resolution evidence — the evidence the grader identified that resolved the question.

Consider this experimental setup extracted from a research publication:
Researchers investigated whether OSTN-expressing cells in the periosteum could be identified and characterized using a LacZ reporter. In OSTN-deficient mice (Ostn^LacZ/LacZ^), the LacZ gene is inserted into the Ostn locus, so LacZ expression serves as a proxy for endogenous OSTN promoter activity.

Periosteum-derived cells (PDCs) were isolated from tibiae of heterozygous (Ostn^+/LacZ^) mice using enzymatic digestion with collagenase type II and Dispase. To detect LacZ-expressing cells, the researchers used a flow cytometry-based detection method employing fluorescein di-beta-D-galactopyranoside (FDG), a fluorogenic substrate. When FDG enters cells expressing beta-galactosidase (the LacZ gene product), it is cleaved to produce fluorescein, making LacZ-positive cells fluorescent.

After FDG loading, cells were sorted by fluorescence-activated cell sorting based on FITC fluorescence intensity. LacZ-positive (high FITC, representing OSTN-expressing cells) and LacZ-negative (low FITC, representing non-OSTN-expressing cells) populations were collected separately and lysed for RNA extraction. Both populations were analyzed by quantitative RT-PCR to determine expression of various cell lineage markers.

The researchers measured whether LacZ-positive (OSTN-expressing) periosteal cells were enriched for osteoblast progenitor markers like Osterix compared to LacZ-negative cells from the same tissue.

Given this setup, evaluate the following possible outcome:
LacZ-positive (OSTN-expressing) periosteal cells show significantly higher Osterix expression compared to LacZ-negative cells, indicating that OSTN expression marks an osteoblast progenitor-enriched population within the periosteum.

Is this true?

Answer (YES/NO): YES